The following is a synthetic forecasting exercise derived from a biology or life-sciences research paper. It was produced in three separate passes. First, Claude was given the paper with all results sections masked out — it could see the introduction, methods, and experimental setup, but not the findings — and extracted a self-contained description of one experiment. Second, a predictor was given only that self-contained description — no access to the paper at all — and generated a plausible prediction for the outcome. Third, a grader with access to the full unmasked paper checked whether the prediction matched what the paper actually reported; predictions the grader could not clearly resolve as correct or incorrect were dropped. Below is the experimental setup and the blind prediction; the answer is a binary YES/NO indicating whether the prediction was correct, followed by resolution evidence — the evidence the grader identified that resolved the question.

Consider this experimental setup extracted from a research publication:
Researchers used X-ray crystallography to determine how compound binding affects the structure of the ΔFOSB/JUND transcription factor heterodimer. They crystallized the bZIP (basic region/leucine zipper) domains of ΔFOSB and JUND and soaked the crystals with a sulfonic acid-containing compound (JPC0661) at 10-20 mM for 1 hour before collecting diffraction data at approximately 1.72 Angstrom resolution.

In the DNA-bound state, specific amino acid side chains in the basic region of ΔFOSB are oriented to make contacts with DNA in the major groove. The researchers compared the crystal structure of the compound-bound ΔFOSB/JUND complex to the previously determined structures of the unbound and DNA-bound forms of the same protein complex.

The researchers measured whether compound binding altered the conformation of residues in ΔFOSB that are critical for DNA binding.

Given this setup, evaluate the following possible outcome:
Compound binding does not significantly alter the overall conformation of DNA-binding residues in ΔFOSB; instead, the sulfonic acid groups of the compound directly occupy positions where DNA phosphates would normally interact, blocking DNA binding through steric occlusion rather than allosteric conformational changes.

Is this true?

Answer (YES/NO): NO